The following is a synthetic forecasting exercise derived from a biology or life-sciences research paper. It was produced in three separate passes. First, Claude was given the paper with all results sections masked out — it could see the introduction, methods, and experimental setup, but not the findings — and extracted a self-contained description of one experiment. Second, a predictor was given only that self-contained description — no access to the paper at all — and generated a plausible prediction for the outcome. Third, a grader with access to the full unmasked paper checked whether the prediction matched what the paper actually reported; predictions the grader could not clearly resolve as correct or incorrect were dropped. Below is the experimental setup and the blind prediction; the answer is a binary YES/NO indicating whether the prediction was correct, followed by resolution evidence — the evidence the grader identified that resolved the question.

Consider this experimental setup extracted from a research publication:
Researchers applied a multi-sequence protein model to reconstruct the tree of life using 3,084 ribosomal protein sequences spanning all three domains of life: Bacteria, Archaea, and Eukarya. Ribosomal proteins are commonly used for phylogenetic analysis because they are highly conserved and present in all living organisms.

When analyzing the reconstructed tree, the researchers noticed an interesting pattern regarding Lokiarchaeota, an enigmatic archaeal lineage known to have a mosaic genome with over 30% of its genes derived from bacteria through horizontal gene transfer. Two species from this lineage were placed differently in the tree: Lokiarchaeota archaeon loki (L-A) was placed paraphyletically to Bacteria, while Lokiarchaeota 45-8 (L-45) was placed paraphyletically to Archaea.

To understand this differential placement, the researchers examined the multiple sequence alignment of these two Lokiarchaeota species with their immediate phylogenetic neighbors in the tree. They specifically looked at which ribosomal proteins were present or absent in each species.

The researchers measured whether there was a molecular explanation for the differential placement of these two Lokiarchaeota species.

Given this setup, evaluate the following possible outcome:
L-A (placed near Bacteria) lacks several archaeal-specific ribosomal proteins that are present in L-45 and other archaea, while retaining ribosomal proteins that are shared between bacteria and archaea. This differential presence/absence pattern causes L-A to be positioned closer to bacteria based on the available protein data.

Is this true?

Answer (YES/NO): NO